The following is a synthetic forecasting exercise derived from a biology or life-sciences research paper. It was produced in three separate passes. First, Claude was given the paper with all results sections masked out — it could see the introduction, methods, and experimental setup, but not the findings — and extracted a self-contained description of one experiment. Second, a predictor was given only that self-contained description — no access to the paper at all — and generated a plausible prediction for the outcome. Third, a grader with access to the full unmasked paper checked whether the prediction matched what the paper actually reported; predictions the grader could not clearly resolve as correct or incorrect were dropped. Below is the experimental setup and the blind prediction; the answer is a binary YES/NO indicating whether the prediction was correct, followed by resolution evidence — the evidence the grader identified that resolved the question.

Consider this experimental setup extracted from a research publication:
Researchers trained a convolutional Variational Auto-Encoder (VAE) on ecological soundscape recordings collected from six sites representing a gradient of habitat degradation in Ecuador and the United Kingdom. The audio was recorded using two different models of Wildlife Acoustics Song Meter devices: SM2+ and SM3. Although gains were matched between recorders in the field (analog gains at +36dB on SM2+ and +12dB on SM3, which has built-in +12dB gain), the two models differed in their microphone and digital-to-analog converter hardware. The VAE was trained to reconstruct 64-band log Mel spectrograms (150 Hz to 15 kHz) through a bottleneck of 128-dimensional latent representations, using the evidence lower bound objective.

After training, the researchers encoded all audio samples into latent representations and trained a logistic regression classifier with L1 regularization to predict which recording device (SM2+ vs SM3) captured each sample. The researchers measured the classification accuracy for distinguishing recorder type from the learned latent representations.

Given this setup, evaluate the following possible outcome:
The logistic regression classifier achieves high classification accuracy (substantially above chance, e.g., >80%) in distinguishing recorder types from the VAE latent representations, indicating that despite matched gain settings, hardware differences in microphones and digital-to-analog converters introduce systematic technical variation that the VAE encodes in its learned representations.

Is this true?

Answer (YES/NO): YES